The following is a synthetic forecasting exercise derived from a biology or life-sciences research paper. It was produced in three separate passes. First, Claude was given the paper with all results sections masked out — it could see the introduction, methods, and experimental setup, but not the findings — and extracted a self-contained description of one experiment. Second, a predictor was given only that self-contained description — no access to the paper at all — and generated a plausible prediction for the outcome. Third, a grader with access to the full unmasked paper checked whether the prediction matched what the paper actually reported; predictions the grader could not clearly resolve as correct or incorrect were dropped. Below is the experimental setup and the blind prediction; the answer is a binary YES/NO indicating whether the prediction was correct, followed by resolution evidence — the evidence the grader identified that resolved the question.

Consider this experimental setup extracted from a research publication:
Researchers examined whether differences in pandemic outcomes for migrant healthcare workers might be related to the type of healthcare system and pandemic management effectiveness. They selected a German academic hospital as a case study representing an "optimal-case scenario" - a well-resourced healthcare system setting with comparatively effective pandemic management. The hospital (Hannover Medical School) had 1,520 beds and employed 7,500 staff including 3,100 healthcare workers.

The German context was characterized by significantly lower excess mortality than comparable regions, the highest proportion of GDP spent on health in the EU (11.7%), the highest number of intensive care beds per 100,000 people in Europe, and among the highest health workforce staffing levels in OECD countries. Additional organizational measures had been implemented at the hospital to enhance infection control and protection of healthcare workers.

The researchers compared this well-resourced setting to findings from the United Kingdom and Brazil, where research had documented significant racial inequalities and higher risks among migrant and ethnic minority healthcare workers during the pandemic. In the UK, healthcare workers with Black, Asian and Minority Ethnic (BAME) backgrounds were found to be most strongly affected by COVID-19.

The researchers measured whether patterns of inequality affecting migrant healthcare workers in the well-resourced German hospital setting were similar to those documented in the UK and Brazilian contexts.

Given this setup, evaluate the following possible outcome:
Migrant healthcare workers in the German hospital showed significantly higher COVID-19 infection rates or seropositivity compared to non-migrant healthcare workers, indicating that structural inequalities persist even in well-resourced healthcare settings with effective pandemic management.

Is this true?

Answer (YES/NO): NO